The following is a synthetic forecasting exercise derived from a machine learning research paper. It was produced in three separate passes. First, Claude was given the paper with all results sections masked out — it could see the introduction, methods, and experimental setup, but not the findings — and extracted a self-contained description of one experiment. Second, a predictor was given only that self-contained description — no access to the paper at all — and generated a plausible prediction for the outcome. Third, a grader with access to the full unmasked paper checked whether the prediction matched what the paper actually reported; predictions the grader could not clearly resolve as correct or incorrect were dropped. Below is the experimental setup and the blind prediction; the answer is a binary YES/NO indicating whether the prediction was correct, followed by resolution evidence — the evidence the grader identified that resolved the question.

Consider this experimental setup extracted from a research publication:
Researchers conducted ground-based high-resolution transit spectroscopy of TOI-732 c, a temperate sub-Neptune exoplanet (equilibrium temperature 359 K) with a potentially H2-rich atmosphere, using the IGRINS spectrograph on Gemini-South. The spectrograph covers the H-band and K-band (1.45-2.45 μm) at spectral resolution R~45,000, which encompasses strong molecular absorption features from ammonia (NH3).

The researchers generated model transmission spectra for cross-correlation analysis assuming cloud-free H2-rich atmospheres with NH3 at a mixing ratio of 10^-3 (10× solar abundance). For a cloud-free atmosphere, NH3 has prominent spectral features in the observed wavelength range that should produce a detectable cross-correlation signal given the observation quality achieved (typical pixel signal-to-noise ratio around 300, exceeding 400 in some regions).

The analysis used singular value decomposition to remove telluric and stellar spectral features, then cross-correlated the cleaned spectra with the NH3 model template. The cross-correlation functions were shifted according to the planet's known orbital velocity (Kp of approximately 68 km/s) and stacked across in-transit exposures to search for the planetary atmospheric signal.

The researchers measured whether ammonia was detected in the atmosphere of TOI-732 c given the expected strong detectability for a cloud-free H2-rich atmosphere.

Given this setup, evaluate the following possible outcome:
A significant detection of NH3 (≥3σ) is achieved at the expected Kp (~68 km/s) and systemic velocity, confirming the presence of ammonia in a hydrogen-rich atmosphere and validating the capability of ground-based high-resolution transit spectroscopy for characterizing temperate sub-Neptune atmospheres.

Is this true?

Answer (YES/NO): NO